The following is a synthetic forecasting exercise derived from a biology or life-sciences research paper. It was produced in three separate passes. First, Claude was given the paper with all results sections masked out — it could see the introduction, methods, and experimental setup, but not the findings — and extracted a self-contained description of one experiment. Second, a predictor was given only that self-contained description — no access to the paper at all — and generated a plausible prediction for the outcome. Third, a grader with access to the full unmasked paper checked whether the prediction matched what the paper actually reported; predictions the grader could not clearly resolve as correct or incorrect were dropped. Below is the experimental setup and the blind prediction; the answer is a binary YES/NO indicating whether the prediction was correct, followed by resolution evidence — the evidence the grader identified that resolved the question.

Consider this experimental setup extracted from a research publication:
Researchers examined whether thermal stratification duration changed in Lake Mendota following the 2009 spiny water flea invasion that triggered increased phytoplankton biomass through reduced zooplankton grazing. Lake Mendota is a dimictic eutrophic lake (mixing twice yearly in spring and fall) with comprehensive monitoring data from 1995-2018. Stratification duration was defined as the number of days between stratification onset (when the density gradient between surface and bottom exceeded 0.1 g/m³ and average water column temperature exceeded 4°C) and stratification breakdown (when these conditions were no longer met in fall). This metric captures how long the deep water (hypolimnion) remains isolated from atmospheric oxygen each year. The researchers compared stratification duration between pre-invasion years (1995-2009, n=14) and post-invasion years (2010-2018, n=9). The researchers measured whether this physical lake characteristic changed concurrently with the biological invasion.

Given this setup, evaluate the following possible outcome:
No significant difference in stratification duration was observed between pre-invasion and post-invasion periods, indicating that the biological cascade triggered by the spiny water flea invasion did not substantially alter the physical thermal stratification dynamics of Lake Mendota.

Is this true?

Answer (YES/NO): YES